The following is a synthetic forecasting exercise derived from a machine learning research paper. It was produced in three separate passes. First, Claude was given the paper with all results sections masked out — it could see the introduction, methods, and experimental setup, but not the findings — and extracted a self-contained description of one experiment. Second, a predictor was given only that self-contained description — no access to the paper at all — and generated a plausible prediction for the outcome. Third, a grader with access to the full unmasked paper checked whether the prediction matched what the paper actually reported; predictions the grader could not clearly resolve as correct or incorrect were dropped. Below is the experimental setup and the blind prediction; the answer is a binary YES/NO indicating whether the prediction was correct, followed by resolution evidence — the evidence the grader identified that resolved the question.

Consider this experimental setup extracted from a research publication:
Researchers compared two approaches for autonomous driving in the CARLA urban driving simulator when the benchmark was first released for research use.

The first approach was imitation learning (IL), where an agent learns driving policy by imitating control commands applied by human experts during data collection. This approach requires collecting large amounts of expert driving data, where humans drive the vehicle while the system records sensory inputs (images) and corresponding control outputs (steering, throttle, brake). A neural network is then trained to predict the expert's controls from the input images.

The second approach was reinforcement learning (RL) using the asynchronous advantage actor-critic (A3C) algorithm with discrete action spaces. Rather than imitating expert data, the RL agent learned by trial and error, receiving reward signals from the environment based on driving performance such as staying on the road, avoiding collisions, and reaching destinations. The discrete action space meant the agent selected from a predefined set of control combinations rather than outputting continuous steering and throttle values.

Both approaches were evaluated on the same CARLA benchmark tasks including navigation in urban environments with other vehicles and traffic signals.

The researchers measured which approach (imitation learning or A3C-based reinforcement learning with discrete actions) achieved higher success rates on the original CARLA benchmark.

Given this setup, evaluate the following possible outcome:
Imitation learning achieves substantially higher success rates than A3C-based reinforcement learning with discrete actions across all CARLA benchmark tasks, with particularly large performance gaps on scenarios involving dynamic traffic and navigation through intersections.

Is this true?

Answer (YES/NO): YES